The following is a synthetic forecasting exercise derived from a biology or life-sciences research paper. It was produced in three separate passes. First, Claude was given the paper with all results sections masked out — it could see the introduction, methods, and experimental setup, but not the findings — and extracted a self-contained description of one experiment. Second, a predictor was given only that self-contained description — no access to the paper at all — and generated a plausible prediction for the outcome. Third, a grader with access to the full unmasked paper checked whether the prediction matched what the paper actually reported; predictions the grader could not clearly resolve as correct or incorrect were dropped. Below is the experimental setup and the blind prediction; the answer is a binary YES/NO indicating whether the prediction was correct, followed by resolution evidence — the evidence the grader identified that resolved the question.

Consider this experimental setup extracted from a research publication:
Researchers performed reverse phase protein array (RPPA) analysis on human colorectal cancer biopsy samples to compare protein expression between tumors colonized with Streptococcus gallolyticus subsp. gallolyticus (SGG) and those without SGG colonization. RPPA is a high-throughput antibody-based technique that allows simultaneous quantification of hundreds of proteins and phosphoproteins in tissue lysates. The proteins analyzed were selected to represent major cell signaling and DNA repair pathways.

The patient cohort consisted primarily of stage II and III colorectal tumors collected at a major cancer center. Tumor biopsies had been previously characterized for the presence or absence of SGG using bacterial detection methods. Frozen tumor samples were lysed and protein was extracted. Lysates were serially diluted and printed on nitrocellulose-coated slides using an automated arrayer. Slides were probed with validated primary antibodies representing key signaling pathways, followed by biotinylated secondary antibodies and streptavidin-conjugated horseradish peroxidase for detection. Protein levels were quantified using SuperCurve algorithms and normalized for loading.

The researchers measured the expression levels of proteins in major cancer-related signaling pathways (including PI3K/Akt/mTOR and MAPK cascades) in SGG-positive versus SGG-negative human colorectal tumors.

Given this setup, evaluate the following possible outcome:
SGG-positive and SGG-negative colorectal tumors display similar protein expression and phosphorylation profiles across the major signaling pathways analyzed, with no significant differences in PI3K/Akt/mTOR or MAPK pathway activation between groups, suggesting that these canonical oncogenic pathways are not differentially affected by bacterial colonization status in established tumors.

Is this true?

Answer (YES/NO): NO